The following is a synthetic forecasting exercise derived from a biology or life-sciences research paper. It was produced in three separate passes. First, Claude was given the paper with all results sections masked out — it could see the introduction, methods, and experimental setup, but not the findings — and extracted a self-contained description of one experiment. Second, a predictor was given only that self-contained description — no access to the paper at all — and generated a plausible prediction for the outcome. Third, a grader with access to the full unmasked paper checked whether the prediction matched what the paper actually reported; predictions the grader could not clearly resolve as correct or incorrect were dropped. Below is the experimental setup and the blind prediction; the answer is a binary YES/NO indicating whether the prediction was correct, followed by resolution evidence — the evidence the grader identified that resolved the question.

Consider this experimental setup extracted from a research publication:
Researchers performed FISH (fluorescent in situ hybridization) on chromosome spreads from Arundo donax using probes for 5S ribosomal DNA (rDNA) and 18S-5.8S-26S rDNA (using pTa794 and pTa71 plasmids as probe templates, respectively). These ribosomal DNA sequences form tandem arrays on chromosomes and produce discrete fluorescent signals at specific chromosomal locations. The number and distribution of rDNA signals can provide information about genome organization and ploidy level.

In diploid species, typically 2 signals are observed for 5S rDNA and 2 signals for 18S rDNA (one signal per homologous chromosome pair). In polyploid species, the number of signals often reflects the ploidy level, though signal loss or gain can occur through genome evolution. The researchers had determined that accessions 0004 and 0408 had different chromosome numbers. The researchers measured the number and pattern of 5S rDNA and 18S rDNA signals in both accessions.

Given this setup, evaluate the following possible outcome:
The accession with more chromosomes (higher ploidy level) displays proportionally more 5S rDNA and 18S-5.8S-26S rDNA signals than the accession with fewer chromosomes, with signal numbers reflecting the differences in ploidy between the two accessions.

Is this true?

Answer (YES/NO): YES